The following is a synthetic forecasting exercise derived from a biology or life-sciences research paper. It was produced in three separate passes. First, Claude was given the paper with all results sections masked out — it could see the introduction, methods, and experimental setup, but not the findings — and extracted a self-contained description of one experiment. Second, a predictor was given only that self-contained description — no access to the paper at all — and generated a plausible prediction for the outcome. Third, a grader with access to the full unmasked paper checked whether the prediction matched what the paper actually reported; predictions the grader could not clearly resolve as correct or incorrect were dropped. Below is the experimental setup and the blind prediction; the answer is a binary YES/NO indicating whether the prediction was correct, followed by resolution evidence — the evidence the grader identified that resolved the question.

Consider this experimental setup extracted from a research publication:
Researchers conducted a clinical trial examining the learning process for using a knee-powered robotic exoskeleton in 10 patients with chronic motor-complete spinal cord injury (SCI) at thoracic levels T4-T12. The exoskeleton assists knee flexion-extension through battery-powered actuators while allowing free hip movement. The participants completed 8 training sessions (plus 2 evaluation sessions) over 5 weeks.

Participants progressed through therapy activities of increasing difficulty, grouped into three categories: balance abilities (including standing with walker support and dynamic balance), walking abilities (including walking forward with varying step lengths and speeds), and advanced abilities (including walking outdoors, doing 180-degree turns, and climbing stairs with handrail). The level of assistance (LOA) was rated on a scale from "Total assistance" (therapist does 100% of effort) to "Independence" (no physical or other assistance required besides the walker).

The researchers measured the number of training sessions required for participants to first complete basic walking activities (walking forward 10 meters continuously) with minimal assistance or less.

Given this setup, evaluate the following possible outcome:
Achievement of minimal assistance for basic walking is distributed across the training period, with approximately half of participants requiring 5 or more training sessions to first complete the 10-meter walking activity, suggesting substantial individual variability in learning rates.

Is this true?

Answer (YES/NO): NO